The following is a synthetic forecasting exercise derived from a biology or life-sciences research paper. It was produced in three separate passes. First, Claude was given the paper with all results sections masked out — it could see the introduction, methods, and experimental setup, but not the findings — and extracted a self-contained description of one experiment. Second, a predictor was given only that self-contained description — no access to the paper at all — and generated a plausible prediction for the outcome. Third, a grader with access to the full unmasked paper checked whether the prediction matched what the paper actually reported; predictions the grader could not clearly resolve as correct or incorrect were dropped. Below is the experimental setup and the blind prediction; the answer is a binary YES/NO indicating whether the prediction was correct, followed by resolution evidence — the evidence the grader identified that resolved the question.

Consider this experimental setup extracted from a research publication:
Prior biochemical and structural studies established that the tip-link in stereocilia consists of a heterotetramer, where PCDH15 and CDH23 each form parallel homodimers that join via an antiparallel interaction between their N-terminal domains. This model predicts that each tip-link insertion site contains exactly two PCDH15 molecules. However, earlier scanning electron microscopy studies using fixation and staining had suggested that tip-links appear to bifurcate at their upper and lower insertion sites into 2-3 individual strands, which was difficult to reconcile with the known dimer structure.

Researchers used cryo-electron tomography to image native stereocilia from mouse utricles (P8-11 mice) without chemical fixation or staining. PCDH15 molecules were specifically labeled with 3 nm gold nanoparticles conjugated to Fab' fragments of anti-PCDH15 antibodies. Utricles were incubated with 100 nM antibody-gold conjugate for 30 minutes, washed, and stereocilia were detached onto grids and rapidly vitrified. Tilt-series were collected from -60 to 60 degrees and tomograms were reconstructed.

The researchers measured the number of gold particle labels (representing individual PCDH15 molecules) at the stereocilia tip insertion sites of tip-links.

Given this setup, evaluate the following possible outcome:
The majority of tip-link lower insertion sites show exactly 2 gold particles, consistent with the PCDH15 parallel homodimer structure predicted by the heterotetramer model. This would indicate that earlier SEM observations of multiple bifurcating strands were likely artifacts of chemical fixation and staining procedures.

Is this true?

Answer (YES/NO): NO